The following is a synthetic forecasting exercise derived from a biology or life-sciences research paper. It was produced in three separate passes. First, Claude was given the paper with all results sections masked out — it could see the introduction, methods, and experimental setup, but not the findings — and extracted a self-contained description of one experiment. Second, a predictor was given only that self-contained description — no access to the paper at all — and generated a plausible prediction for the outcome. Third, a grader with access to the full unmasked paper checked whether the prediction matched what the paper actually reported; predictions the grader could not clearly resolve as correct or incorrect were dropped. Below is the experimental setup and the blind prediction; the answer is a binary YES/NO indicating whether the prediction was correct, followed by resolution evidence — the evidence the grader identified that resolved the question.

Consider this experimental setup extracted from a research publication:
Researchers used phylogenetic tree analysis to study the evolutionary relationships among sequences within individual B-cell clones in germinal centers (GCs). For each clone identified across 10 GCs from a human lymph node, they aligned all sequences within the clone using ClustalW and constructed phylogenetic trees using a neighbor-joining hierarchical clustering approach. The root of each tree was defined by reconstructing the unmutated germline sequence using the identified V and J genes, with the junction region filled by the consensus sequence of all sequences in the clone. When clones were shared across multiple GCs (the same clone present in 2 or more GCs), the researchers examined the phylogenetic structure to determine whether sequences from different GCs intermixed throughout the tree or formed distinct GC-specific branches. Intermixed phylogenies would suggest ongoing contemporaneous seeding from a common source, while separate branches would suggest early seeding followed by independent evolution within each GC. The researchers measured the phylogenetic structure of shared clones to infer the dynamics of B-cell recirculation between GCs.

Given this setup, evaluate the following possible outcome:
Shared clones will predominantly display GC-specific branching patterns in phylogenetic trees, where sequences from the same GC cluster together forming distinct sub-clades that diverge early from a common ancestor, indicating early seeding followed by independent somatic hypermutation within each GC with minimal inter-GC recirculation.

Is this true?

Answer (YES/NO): YES